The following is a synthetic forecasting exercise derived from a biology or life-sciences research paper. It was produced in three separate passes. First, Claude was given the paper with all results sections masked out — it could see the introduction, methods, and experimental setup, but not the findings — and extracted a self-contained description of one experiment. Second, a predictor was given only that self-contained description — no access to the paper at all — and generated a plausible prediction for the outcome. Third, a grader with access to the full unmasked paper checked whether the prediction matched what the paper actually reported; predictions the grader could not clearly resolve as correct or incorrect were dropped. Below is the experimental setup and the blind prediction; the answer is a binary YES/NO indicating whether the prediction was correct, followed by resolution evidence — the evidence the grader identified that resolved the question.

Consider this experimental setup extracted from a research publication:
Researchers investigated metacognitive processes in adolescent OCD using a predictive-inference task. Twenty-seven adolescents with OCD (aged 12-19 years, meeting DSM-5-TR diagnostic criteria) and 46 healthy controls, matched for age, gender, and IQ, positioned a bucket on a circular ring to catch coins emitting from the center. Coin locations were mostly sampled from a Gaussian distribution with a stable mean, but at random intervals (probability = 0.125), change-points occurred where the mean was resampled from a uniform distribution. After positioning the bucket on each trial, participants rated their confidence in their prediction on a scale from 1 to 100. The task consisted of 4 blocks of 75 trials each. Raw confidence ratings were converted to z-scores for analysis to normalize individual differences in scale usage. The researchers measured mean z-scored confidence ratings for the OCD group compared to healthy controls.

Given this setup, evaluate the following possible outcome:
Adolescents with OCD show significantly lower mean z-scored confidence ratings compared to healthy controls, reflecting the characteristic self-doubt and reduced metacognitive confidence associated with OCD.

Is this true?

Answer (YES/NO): NO